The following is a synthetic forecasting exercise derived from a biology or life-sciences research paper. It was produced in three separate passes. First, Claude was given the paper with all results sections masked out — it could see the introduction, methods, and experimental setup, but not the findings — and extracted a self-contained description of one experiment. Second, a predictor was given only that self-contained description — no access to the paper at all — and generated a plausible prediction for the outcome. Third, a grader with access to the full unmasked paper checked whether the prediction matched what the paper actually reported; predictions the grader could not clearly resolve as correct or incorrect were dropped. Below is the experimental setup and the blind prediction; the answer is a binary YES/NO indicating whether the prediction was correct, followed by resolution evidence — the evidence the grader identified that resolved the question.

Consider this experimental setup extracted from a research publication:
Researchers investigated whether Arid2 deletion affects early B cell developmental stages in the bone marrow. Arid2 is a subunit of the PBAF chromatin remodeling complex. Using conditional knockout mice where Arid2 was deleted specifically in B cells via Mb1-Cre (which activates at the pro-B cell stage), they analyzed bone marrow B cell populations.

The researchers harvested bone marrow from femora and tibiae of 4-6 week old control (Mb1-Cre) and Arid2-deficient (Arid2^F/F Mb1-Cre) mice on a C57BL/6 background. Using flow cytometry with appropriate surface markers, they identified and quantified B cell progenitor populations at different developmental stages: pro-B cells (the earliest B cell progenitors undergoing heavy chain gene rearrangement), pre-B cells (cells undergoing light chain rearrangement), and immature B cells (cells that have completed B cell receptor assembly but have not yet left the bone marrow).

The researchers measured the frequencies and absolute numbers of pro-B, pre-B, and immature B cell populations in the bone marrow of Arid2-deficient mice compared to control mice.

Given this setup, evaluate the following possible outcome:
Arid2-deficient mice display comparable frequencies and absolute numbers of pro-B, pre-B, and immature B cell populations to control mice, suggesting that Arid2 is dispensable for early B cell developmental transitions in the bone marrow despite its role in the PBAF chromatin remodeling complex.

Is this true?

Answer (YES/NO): YES